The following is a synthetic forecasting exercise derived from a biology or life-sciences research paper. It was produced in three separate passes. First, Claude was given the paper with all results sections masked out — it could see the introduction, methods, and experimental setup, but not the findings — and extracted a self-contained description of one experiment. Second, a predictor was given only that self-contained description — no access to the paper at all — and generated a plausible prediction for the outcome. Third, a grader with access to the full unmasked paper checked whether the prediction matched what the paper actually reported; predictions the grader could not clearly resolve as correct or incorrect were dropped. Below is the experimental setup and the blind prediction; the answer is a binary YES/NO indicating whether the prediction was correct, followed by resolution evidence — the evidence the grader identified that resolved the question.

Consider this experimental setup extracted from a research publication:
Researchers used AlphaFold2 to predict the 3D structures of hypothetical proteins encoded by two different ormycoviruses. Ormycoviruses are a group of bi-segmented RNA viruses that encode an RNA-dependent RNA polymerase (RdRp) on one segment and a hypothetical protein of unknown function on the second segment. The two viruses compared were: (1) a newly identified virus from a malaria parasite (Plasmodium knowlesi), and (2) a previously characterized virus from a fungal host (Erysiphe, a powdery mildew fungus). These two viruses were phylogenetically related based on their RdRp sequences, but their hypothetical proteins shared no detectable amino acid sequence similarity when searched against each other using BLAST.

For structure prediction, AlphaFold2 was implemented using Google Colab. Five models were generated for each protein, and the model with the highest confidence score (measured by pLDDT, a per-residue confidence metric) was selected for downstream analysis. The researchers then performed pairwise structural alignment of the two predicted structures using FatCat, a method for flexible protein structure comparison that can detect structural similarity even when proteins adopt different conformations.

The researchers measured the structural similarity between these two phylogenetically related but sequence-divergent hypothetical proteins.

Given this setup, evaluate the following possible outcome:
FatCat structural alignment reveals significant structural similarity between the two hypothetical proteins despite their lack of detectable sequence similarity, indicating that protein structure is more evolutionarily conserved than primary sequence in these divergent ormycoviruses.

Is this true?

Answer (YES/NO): NO